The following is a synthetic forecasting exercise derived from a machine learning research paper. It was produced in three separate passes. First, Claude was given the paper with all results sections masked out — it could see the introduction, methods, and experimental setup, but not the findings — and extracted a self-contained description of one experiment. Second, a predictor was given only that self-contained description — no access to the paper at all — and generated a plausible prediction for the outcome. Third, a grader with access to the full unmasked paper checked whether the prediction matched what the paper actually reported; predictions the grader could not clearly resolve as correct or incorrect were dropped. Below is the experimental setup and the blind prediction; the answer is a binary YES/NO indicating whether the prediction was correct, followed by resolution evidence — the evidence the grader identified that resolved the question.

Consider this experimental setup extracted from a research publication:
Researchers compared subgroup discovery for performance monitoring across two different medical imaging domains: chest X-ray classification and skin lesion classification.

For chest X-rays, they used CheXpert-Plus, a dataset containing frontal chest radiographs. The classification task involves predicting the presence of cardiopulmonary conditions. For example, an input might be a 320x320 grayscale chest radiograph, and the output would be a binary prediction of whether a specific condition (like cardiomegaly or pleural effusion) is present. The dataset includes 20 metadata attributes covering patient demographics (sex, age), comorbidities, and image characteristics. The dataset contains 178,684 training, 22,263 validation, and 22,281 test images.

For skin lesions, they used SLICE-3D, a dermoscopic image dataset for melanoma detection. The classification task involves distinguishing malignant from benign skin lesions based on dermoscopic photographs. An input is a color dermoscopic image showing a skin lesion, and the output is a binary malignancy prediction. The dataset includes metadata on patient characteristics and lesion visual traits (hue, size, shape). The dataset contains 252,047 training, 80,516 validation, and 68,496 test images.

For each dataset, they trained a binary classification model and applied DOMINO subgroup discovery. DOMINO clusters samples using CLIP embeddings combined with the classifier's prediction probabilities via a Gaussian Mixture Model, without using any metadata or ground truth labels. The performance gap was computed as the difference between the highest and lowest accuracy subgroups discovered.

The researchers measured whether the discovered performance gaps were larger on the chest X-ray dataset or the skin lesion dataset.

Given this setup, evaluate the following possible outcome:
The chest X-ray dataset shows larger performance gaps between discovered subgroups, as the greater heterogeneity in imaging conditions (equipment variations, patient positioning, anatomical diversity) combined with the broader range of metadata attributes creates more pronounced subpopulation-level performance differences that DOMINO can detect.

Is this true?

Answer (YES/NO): NO